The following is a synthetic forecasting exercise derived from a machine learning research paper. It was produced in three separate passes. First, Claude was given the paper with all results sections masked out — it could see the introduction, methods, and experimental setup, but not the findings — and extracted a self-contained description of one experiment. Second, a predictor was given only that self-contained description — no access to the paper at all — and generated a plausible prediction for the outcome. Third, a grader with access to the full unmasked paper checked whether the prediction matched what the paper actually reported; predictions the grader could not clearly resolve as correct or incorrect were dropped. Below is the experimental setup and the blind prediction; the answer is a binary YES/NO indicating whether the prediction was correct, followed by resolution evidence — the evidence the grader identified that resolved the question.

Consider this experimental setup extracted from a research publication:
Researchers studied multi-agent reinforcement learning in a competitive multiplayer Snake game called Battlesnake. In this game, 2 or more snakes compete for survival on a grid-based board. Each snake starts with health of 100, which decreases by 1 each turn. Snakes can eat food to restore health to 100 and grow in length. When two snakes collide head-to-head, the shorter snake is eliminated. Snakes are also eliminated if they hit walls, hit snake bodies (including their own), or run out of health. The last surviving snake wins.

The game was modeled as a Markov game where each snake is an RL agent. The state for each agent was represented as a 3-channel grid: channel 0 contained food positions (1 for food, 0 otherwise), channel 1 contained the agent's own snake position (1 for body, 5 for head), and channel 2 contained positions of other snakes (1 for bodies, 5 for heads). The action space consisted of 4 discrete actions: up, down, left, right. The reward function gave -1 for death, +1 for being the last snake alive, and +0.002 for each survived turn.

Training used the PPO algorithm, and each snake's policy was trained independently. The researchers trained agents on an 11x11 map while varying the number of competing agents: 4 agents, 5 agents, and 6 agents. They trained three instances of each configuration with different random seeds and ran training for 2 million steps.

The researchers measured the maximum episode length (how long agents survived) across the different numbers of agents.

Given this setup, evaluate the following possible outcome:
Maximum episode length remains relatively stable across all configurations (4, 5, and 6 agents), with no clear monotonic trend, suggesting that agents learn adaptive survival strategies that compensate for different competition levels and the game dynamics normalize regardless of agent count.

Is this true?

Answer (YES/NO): NO